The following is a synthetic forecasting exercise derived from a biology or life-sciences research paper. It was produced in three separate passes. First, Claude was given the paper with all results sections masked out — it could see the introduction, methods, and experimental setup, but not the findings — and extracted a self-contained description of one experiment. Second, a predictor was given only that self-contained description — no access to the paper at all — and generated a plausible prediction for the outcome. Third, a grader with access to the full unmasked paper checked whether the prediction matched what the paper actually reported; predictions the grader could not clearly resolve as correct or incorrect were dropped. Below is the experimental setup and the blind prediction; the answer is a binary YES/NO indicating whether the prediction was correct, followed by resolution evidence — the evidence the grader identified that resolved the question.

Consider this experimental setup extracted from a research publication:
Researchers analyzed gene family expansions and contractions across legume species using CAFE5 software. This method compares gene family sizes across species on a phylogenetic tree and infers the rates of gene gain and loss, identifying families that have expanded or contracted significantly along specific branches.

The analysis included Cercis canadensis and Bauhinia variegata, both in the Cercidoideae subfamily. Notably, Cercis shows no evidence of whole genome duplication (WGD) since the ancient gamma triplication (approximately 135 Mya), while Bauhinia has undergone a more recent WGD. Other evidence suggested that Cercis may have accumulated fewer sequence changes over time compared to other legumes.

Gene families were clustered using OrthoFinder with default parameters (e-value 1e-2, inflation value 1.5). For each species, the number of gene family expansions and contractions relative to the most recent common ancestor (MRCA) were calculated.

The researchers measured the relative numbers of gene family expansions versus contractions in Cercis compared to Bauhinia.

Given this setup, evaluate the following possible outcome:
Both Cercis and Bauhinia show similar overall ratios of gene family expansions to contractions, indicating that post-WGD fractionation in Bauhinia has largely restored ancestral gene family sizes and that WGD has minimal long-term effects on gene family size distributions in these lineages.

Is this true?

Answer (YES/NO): NO